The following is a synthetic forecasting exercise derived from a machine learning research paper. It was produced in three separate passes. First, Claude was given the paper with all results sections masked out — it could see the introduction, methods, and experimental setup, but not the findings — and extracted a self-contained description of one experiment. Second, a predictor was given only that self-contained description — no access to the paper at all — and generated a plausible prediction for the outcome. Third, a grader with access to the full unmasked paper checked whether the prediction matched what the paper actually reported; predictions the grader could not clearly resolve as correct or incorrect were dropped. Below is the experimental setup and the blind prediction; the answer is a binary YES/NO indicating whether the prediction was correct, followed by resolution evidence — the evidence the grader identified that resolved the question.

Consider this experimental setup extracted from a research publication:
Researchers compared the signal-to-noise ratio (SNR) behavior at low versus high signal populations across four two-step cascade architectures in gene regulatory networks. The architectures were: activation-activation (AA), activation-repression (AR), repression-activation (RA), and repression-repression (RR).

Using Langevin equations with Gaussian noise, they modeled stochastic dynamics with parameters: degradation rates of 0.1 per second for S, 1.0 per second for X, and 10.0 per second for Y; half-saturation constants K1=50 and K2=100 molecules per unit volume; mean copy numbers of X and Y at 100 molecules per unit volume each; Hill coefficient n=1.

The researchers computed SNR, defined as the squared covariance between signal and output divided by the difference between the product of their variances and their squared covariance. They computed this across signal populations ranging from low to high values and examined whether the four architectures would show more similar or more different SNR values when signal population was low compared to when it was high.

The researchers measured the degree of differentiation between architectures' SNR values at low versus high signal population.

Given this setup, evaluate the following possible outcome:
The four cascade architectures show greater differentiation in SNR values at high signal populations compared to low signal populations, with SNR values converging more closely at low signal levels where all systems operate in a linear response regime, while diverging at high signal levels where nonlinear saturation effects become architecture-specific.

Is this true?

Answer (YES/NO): NO